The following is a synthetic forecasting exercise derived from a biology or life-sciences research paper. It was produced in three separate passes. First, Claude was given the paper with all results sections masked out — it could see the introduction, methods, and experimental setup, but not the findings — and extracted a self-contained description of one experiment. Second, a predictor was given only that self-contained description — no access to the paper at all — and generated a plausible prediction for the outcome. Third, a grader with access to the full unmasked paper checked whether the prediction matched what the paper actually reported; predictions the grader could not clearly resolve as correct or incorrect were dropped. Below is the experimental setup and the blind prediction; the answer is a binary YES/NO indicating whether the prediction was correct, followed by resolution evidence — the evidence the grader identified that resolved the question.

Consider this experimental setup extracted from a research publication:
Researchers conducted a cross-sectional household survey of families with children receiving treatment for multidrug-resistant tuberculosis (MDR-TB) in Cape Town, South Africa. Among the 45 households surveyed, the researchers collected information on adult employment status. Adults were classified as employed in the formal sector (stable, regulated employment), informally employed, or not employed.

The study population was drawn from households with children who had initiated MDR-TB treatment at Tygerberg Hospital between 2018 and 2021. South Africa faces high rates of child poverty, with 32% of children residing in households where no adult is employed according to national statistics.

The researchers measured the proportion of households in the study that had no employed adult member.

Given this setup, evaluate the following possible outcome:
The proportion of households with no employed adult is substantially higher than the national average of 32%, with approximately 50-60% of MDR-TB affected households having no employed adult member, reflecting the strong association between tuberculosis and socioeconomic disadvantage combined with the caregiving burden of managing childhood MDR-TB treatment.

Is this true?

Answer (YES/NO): YES